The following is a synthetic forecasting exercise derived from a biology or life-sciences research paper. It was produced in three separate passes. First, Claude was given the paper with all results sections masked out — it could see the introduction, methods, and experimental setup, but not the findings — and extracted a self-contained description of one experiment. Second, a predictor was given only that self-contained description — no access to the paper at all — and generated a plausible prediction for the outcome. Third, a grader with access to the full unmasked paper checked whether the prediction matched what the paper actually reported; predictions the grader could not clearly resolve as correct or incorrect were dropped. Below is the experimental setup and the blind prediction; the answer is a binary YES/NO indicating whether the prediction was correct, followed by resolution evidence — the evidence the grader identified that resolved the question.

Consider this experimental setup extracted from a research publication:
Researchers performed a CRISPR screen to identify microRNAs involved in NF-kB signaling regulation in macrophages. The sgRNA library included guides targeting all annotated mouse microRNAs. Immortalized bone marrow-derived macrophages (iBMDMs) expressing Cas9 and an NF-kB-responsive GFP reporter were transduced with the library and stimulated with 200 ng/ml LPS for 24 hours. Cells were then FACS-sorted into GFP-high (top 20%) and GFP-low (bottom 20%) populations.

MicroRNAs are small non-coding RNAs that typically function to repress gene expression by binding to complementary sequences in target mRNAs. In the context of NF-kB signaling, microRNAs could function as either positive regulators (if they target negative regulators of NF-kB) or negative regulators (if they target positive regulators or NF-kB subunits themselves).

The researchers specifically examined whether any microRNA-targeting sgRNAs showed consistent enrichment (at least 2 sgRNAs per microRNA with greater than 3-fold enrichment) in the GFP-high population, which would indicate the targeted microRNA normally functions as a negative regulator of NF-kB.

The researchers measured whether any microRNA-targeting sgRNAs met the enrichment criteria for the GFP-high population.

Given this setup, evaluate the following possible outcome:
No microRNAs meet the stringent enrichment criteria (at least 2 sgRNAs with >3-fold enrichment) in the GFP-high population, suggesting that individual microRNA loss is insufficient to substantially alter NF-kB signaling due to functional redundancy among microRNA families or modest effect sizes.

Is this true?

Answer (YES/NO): NO